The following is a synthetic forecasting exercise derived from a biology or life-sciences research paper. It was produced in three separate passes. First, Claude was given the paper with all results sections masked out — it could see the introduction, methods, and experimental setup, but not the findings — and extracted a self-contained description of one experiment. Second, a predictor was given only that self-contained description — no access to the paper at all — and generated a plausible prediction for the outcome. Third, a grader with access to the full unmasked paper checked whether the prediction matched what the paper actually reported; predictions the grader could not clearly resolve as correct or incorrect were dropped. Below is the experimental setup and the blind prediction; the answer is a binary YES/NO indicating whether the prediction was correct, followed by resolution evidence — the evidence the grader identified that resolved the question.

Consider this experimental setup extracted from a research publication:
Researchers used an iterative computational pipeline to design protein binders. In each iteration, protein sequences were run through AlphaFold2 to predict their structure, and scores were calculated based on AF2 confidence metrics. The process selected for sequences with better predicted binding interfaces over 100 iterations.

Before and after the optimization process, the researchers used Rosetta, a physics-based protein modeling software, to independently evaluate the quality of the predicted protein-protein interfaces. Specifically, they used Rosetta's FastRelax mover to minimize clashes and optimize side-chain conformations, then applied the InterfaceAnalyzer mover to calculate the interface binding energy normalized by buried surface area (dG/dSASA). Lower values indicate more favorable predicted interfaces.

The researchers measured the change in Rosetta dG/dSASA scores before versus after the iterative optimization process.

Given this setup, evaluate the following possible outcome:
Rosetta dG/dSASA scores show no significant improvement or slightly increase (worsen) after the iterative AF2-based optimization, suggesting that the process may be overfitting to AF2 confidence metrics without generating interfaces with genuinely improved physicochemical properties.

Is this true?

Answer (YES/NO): NO